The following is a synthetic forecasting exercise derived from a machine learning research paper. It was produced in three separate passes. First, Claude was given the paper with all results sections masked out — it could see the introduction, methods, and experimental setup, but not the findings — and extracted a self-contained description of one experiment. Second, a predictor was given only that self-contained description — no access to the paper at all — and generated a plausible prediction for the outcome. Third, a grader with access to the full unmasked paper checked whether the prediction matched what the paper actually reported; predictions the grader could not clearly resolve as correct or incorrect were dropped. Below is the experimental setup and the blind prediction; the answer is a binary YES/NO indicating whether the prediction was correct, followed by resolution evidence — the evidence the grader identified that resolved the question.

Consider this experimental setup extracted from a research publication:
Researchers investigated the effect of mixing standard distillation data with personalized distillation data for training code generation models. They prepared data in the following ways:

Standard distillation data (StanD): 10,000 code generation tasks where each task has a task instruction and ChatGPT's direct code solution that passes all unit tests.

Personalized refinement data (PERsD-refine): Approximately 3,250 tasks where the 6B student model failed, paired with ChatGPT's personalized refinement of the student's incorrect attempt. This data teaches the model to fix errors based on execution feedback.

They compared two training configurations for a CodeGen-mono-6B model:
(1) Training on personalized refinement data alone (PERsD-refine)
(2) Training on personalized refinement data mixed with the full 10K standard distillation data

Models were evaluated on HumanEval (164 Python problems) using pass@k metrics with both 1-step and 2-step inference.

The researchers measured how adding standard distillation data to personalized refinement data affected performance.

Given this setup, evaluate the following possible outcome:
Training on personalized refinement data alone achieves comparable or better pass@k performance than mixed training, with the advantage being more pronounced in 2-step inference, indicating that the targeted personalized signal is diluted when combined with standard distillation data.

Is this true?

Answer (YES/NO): NO